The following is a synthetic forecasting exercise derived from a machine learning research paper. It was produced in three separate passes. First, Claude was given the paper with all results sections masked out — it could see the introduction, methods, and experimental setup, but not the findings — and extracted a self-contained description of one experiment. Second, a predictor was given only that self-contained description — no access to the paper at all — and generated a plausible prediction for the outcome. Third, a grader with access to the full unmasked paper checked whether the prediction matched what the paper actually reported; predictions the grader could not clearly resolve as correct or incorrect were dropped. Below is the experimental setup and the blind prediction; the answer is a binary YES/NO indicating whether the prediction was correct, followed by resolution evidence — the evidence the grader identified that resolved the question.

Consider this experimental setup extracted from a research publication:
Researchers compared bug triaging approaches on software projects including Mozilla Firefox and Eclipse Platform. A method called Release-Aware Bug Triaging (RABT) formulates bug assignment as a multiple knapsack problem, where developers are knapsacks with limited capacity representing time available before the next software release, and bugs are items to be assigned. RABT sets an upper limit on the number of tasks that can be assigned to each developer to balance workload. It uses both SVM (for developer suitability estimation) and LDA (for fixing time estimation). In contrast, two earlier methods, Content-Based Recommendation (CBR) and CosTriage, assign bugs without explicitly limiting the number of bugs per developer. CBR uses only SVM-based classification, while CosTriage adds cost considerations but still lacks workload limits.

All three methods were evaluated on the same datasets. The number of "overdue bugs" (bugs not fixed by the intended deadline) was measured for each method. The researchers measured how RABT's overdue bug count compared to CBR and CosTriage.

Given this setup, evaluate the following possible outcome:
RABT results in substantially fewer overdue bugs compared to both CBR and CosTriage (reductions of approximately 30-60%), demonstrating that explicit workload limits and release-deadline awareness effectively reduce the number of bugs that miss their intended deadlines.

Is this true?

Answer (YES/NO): NO